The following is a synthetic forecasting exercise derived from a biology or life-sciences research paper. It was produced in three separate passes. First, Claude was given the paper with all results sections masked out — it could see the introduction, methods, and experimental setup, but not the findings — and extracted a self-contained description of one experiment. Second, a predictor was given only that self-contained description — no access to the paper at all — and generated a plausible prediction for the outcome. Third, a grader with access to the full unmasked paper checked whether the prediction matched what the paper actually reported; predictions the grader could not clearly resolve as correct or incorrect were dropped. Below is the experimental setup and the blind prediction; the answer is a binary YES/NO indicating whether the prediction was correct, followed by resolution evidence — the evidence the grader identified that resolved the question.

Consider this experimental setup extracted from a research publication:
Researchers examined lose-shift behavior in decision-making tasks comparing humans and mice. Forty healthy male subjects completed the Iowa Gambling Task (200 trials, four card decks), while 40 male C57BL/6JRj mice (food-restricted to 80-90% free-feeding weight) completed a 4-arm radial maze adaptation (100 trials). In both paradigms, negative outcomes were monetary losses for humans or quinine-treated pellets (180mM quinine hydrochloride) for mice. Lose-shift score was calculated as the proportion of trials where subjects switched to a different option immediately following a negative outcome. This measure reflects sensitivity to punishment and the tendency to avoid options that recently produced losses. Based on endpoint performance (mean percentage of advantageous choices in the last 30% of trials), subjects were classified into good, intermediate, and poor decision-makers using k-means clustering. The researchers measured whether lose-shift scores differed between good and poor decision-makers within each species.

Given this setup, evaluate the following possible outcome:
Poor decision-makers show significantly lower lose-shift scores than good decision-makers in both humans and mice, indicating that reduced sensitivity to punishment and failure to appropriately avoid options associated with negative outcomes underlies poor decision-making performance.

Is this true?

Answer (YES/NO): NO